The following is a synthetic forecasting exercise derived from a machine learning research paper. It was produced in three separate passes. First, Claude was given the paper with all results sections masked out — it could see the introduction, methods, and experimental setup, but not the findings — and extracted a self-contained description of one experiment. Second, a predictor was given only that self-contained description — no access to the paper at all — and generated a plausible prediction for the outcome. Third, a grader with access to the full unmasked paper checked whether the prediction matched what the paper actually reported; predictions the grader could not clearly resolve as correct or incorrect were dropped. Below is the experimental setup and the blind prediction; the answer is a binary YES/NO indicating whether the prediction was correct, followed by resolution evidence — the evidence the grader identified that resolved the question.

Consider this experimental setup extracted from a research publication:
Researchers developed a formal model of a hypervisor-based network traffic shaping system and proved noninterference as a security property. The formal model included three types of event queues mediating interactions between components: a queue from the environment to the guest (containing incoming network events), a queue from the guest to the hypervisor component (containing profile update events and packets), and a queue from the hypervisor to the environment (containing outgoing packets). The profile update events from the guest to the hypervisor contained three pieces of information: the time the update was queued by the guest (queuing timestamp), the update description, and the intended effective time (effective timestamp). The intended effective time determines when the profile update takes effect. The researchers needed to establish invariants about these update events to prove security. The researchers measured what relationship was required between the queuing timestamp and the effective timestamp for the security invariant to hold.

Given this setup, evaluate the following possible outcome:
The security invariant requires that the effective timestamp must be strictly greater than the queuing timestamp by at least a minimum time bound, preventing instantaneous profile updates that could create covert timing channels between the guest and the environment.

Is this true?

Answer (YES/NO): NO